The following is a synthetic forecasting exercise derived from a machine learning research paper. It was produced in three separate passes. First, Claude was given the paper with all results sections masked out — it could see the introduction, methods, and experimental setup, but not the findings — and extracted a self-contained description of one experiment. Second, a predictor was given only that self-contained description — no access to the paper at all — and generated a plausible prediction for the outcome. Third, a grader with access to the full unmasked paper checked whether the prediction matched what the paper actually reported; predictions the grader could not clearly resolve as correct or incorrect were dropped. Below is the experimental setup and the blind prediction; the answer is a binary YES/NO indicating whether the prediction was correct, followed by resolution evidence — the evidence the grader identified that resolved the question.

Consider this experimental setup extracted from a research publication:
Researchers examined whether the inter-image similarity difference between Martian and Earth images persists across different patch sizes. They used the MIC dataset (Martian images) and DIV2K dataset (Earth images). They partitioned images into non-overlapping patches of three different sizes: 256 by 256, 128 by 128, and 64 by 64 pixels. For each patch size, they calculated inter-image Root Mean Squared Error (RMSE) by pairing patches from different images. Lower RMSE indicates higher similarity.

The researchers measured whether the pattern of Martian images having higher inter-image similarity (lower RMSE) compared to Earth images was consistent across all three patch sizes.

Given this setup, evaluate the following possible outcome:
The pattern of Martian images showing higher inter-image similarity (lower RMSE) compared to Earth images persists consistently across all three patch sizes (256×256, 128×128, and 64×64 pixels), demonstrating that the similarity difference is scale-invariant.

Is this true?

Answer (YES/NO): YES